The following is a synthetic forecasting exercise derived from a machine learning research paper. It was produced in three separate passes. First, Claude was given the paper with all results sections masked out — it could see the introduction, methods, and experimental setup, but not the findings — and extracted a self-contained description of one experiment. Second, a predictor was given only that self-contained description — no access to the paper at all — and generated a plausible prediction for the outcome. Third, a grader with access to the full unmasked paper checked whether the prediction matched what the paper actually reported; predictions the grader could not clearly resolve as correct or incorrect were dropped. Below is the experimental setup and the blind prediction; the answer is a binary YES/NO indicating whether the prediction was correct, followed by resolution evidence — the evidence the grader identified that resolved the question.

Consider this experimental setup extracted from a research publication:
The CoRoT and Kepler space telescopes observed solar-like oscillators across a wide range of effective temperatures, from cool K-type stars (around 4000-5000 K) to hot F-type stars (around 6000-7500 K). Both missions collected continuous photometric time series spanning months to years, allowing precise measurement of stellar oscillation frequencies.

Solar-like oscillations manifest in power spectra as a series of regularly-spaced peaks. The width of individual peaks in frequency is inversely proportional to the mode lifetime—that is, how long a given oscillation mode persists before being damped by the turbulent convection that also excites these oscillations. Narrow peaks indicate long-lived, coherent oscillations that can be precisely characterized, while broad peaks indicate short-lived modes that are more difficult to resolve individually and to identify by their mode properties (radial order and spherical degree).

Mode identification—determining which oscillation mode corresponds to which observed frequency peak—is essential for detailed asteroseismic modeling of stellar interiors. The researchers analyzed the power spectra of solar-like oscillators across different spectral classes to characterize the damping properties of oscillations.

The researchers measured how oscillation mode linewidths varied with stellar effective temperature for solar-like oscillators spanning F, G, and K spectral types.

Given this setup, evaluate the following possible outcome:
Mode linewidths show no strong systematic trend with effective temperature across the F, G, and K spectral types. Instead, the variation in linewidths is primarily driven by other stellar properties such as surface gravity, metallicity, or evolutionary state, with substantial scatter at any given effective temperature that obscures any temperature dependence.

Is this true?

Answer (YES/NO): NO